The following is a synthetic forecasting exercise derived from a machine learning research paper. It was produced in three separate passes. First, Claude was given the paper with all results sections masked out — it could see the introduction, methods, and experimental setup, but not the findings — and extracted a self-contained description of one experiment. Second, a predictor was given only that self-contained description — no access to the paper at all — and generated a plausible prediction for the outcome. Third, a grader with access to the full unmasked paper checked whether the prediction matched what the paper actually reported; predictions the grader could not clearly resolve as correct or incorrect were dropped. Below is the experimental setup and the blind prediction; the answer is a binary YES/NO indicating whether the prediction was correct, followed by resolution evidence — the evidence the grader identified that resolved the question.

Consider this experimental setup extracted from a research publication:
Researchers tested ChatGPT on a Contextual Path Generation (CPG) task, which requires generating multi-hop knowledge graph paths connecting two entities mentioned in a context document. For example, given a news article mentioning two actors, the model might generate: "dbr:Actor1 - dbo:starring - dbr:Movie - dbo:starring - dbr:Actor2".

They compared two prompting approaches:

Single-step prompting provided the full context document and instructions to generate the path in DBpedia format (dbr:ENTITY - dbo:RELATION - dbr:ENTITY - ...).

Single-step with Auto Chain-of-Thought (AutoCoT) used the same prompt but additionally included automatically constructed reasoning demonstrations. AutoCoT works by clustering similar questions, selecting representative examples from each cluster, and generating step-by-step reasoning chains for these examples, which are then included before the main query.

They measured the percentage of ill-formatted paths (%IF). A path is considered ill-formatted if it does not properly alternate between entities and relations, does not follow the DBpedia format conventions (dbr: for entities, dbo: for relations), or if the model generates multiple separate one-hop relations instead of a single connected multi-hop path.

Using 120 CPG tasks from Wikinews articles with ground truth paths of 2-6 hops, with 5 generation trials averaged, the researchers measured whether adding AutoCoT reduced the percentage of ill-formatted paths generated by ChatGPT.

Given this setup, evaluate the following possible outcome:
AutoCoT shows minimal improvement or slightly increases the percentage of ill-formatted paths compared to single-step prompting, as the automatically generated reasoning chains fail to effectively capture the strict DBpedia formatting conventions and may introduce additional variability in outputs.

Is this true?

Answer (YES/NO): YES